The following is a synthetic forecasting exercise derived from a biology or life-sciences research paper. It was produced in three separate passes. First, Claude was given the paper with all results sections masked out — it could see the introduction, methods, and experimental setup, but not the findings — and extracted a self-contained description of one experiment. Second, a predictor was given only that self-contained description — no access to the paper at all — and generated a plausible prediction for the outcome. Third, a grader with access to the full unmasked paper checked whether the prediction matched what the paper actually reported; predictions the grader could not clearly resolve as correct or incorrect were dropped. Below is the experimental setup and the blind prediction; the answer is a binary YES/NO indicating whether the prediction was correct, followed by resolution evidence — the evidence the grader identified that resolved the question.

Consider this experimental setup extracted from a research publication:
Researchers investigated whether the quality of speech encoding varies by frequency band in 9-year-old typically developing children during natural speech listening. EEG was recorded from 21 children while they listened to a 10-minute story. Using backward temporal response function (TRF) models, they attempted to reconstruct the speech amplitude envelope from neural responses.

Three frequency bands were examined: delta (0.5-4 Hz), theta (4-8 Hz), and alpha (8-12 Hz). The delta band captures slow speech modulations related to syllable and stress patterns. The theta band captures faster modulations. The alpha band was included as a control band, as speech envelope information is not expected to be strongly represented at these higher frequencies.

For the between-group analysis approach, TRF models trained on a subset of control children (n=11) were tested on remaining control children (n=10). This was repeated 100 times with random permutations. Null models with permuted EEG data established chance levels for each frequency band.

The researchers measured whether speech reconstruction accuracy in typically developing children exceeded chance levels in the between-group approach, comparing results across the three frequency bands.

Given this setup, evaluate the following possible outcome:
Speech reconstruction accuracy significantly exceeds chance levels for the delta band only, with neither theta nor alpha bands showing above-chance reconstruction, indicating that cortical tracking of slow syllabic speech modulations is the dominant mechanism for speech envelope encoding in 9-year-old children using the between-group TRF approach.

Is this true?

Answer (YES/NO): YES